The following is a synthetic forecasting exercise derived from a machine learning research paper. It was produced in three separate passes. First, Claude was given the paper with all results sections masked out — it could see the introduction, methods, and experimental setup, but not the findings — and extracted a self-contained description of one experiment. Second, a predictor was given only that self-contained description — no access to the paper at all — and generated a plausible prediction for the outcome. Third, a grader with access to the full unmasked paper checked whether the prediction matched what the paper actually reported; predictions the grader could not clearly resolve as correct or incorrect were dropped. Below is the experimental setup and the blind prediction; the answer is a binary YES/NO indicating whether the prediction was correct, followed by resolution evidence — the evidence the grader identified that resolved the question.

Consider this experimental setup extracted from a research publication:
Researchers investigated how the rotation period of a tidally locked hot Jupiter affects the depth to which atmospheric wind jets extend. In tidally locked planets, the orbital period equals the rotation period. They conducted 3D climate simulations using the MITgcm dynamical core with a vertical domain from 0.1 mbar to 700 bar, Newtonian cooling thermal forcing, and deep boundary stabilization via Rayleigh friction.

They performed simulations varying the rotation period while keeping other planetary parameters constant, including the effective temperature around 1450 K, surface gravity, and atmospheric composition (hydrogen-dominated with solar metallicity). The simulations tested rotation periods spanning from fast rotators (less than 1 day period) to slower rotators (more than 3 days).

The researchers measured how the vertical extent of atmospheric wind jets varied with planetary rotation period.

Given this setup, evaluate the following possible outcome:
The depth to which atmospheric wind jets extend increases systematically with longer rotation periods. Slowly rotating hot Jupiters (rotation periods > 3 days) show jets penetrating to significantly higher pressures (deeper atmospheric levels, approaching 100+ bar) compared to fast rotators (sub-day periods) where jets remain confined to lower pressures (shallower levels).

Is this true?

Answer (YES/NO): NO